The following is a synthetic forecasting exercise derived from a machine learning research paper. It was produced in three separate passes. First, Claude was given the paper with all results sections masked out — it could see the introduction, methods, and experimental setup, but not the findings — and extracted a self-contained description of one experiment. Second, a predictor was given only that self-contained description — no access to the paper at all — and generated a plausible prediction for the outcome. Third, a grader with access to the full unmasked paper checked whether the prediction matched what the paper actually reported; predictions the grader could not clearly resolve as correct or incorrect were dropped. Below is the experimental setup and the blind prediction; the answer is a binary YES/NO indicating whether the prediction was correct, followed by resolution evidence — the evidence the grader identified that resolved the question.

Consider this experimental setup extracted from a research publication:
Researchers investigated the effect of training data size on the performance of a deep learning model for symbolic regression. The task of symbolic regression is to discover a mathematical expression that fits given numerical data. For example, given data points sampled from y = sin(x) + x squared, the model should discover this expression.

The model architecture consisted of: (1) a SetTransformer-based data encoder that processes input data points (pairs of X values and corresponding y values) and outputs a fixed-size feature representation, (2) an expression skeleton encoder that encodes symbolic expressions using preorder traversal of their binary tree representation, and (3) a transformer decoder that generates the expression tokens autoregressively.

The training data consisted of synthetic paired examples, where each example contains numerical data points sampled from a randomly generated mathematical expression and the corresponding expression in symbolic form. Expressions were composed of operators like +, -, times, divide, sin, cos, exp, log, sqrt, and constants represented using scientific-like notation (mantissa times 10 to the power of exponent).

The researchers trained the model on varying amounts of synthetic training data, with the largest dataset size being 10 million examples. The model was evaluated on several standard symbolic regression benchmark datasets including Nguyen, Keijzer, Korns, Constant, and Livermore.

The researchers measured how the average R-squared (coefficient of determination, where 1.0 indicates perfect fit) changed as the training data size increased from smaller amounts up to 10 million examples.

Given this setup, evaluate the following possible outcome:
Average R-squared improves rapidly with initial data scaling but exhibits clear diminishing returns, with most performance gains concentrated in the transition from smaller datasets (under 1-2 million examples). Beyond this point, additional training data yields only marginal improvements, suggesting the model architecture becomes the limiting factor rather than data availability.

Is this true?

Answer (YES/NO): NO